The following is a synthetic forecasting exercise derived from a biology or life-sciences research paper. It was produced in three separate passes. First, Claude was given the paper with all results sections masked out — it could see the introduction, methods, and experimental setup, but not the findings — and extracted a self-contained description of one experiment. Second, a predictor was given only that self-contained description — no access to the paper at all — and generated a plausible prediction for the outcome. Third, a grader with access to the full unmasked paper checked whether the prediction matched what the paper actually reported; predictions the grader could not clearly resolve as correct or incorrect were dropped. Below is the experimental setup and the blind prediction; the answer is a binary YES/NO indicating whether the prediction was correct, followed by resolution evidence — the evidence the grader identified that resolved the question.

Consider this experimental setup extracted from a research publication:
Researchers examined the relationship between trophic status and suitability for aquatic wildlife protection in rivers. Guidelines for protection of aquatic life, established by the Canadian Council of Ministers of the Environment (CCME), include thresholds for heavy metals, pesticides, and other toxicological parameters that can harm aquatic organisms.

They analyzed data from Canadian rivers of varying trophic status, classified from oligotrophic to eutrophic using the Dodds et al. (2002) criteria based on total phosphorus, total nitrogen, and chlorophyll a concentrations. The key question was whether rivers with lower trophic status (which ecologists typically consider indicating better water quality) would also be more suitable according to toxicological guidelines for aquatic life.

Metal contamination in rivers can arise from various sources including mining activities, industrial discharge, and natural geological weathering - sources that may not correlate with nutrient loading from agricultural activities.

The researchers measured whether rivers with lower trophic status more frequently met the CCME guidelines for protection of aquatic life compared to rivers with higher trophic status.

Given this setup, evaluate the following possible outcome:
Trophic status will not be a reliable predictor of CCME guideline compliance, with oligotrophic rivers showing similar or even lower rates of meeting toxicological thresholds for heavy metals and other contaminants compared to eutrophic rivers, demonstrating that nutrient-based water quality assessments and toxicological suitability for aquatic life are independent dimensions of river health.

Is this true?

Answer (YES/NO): YES